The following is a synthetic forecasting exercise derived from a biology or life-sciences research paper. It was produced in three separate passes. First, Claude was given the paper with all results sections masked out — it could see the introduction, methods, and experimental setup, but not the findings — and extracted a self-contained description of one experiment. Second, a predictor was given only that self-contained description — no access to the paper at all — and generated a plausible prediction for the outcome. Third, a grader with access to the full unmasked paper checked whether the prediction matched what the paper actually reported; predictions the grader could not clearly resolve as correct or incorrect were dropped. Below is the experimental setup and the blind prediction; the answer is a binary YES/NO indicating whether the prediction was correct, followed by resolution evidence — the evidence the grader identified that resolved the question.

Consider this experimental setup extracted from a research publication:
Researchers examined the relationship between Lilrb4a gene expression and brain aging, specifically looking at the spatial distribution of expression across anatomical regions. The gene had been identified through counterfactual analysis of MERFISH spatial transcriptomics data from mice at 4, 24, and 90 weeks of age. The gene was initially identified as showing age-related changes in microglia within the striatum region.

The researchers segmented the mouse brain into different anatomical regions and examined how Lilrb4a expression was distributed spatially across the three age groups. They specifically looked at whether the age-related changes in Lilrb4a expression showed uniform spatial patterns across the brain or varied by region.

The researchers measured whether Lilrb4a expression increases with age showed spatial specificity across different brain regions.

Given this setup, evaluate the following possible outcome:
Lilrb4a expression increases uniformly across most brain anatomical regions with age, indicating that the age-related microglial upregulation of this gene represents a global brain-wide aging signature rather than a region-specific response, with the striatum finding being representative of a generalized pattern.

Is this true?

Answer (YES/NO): NO